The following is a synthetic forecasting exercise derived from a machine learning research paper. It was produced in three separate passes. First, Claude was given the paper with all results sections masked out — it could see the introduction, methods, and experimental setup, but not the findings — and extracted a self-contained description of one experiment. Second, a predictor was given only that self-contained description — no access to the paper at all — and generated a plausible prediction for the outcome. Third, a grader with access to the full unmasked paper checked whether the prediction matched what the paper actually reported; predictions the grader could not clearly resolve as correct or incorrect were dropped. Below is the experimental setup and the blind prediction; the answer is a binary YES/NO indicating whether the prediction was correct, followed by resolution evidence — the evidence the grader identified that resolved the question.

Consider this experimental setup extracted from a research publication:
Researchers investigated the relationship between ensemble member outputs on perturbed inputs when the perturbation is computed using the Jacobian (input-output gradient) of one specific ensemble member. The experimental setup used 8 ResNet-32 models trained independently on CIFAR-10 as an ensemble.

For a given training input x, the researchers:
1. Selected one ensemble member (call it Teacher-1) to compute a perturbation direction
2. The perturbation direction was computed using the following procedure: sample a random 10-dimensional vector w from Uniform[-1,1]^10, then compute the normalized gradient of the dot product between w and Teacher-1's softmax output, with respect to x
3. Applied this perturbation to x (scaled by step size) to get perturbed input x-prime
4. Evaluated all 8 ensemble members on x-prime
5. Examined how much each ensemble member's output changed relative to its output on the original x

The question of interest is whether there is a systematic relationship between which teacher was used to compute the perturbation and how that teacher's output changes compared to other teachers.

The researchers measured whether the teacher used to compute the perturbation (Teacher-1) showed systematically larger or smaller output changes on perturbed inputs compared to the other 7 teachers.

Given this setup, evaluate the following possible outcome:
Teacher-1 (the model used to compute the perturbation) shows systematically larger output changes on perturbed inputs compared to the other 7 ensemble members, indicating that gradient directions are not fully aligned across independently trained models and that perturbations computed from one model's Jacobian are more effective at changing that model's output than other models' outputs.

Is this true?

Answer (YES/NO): NO